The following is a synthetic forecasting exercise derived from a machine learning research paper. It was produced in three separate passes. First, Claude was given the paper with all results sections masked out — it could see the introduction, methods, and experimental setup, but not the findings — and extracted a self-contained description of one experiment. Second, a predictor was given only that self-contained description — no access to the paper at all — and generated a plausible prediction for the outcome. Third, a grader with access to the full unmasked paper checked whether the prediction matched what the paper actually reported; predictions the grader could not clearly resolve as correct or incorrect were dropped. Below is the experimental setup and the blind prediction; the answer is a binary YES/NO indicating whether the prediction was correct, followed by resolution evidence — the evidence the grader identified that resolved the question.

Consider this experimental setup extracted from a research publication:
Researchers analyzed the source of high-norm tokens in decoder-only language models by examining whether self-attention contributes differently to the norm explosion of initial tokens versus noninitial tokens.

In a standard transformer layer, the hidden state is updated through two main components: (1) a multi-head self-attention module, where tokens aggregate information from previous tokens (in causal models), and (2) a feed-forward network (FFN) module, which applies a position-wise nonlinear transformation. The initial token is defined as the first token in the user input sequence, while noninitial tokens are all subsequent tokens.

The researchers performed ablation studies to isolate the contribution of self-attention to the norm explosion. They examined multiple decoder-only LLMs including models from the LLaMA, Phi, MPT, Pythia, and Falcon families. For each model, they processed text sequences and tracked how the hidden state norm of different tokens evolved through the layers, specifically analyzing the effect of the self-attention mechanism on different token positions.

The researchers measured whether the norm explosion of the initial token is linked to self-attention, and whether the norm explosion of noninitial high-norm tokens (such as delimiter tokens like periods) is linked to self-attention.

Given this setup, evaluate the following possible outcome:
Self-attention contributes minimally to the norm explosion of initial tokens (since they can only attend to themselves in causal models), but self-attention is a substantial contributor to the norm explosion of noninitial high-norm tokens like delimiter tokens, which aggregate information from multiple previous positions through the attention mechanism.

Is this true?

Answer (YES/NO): NO